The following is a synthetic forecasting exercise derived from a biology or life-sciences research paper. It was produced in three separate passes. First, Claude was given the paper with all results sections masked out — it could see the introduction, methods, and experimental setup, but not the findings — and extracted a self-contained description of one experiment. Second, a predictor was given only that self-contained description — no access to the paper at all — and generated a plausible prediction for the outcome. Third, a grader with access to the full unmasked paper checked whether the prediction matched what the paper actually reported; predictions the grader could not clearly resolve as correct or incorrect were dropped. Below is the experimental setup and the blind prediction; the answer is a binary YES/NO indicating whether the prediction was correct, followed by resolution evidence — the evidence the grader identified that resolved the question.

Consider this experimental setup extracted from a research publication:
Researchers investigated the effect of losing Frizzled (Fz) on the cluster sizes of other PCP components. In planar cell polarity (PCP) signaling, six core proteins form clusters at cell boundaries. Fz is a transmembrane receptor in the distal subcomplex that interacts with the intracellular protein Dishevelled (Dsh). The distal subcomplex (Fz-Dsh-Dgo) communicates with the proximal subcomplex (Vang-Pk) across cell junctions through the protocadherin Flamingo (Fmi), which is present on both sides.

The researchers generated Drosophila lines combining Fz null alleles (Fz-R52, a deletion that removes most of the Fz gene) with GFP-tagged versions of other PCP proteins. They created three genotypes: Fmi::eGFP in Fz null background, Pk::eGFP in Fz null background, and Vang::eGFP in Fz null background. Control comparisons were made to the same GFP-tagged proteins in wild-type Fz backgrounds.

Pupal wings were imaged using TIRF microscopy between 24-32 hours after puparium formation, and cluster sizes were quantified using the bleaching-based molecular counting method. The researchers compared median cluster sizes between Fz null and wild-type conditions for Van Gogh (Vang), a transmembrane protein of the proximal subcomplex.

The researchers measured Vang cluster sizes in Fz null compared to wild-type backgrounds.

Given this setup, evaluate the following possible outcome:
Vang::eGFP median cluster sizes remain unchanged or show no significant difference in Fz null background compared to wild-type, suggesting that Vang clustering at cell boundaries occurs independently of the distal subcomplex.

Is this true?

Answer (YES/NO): NO